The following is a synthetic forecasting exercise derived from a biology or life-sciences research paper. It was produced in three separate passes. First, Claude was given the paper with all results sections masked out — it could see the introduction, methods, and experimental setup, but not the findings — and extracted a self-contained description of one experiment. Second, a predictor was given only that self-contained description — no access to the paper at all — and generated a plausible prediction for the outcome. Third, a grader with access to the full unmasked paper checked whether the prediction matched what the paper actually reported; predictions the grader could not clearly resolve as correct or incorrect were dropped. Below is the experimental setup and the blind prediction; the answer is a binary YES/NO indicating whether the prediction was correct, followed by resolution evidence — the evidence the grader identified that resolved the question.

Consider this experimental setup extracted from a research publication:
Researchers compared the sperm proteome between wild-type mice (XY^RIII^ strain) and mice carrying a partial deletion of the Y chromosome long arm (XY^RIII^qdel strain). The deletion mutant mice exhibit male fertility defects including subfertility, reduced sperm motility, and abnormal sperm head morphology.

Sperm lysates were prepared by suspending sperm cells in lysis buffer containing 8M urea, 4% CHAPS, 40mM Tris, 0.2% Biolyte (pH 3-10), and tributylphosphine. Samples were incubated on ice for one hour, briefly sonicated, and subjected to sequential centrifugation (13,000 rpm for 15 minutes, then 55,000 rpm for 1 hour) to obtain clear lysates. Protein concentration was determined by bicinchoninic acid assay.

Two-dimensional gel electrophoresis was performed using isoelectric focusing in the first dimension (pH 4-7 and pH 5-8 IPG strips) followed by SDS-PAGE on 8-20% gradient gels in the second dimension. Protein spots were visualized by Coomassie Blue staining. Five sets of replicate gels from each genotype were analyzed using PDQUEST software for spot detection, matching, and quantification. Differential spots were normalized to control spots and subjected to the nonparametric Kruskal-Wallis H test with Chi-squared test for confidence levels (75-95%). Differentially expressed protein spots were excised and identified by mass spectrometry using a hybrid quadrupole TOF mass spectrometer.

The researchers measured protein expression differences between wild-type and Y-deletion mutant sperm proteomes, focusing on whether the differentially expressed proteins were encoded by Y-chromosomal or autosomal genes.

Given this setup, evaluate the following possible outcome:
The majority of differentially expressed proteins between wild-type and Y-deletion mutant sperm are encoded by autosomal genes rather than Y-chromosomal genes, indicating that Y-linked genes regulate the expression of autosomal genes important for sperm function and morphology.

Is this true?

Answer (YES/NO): YES